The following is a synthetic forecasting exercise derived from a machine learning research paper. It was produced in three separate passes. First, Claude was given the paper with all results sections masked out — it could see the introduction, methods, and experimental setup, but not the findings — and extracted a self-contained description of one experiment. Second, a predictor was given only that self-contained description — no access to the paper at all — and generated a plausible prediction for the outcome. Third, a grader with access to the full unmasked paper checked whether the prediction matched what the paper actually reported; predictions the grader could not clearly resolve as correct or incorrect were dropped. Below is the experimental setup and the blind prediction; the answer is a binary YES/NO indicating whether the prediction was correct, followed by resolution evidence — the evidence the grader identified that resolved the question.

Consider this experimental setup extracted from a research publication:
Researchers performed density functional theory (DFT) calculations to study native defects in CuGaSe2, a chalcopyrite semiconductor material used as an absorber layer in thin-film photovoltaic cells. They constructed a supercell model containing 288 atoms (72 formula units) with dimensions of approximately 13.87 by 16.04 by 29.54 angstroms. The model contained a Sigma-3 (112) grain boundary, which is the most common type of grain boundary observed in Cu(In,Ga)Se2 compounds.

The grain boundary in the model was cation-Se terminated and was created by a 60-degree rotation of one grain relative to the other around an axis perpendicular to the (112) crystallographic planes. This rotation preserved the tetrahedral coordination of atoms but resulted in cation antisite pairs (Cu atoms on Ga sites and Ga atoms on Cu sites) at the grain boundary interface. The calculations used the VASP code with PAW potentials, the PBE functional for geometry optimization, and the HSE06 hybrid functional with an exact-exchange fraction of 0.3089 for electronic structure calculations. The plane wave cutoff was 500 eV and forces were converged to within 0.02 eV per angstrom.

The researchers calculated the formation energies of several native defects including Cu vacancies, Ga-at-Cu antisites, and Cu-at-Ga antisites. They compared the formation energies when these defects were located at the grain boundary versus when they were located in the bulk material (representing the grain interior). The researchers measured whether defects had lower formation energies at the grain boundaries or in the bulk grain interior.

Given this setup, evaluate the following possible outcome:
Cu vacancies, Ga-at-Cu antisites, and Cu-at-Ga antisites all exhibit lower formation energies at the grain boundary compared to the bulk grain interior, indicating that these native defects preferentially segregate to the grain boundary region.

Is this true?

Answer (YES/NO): YES